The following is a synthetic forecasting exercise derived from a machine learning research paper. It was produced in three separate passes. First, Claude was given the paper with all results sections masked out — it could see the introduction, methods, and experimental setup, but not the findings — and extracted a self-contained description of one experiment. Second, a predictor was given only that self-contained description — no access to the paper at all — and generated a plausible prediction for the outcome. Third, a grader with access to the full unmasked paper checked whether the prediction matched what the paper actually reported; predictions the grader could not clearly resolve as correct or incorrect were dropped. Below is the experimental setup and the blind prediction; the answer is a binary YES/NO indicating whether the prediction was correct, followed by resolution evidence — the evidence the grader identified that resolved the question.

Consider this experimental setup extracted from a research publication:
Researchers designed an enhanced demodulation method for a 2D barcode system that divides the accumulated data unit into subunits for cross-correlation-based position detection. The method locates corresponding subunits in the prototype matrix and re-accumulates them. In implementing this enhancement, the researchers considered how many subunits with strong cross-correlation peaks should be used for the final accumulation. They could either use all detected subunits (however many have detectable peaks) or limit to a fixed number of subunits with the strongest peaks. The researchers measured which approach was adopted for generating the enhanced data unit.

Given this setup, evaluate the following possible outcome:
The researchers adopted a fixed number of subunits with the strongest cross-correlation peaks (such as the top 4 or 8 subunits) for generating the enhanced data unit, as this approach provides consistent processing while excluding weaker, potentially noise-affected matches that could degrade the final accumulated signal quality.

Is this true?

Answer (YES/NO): YES